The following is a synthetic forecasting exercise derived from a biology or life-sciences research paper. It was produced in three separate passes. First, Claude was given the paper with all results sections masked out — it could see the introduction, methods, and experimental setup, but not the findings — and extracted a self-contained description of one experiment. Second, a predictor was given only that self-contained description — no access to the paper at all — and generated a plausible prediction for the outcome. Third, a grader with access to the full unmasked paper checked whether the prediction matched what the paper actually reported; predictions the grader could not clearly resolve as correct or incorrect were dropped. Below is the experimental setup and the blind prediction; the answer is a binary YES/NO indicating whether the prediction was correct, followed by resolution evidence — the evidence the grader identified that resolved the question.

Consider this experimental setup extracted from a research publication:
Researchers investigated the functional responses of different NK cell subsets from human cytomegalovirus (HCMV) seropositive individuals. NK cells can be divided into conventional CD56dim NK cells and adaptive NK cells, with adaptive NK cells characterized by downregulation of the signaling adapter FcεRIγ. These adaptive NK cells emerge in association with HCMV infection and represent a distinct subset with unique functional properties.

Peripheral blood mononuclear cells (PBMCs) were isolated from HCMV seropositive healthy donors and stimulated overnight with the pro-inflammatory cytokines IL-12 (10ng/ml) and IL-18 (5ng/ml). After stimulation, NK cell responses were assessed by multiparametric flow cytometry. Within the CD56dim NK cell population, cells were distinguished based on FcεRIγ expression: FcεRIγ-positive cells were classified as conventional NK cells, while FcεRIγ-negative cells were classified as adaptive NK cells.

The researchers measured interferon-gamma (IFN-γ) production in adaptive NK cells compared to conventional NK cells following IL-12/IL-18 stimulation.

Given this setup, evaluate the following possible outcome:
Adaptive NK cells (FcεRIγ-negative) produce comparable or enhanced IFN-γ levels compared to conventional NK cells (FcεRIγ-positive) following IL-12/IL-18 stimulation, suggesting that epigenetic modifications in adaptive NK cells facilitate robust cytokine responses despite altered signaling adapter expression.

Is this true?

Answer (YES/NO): NO